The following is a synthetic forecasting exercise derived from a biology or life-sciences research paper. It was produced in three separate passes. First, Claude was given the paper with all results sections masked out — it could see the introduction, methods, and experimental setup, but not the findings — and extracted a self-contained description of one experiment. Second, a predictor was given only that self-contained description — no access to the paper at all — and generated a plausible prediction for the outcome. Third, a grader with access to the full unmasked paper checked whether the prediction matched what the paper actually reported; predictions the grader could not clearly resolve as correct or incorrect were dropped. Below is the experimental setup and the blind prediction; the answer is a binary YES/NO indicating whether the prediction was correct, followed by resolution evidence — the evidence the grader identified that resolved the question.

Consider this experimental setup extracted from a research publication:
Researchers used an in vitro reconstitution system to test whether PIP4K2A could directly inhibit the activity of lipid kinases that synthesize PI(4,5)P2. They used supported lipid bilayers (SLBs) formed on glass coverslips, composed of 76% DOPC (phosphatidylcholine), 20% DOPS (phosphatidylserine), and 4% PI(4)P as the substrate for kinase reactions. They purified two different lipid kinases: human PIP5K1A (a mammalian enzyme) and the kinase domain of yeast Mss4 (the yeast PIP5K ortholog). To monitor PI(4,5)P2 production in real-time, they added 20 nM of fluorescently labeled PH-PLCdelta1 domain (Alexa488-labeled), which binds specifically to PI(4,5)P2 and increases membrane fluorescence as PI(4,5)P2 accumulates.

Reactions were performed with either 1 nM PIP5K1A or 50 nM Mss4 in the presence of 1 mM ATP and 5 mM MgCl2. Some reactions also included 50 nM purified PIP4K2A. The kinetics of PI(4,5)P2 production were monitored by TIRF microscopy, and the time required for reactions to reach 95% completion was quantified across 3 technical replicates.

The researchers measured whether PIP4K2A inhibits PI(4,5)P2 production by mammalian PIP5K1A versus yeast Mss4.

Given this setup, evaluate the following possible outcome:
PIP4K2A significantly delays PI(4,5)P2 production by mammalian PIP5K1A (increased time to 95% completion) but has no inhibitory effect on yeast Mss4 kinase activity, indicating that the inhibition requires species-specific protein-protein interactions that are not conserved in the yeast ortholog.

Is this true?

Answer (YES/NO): YES